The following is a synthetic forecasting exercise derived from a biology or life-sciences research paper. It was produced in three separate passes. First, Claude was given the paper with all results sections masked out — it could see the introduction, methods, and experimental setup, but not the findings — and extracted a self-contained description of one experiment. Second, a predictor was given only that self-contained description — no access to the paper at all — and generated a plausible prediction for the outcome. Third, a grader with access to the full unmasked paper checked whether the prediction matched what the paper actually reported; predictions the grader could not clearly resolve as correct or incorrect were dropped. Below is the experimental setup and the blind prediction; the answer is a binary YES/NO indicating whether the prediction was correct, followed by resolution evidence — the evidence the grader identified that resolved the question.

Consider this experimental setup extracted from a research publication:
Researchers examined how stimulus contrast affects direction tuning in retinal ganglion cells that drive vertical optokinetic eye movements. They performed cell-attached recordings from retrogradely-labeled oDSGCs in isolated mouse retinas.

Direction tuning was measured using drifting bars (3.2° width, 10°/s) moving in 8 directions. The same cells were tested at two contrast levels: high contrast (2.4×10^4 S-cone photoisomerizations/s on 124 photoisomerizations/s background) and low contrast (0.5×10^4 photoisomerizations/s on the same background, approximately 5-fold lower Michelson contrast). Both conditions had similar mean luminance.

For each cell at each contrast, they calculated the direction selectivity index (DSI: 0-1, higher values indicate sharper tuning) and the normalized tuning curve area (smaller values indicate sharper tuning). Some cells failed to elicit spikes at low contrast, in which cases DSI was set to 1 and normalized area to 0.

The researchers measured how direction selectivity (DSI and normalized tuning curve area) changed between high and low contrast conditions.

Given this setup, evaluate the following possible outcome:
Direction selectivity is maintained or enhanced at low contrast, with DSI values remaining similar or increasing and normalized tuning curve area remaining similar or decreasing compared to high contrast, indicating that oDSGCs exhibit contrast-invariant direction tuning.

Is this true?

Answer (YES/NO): NO